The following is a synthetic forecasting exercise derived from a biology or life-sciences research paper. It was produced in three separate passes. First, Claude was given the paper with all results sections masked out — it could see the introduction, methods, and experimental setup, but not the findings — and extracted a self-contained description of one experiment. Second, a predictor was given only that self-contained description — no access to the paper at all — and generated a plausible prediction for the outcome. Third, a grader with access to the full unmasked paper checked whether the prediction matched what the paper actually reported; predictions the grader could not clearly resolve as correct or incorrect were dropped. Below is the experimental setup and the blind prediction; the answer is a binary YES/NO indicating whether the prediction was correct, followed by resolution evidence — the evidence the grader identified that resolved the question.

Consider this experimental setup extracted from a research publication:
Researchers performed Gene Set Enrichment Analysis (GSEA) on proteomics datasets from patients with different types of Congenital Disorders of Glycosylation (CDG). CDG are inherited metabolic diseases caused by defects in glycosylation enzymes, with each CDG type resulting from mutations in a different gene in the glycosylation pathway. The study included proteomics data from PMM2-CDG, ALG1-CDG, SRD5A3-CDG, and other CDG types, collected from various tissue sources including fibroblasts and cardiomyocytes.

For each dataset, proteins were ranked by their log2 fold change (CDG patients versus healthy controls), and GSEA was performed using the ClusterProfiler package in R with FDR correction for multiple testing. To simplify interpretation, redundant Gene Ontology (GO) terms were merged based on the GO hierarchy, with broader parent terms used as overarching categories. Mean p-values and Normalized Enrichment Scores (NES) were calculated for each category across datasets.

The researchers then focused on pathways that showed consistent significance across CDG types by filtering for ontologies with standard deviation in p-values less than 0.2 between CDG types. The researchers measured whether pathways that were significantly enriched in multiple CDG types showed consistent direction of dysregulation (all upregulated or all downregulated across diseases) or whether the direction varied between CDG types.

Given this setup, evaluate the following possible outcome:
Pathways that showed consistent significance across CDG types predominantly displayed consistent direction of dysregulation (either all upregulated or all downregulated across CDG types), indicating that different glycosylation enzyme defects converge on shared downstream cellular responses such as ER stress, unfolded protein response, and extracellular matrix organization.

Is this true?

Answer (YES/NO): YES